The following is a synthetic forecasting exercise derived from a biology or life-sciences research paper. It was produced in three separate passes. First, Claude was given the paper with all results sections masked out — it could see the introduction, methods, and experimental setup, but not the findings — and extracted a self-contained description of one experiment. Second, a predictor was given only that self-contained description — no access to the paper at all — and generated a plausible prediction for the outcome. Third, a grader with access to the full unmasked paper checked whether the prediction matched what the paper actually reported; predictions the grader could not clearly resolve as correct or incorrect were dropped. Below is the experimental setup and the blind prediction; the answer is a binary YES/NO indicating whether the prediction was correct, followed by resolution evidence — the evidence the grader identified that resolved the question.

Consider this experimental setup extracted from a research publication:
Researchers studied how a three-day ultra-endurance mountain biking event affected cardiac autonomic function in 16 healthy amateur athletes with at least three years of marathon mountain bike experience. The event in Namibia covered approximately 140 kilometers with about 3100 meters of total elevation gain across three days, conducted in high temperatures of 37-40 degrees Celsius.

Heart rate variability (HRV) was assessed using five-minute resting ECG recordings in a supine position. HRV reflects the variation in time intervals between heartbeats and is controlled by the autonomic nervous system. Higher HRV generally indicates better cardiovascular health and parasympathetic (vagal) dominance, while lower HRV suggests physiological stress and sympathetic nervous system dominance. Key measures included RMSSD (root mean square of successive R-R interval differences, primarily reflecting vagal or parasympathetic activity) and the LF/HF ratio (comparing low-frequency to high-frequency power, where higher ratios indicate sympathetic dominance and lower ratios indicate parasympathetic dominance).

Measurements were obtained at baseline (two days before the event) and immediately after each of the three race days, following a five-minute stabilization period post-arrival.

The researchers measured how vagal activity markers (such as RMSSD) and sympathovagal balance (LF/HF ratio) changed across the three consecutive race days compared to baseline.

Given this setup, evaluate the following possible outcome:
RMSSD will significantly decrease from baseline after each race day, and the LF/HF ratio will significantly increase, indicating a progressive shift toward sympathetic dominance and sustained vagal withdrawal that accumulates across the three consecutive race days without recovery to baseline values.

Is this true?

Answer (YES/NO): NO